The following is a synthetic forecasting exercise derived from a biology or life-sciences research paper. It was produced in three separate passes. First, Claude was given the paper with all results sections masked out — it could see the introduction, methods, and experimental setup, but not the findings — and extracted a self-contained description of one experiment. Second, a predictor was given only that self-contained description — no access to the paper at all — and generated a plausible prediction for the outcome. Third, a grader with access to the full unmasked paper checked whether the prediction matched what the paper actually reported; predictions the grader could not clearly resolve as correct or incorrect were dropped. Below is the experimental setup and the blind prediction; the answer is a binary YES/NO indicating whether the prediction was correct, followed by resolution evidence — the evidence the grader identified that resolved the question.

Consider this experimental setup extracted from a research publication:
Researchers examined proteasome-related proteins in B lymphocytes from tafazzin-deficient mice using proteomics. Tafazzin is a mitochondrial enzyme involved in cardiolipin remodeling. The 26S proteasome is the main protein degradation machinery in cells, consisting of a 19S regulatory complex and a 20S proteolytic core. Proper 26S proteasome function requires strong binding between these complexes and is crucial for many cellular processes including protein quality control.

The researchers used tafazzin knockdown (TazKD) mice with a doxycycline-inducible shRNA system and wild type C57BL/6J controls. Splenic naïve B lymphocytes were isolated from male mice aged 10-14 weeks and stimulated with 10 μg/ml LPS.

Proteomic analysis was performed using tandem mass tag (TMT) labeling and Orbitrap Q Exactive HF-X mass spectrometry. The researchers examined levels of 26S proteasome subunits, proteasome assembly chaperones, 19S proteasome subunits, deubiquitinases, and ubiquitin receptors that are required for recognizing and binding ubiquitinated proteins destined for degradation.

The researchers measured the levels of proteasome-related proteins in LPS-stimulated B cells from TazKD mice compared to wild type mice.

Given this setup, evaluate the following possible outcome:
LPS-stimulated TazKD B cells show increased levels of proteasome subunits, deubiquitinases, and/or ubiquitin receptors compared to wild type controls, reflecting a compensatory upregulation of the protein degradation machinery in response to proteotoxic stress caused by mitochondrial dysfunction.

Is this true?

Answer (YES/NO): NO